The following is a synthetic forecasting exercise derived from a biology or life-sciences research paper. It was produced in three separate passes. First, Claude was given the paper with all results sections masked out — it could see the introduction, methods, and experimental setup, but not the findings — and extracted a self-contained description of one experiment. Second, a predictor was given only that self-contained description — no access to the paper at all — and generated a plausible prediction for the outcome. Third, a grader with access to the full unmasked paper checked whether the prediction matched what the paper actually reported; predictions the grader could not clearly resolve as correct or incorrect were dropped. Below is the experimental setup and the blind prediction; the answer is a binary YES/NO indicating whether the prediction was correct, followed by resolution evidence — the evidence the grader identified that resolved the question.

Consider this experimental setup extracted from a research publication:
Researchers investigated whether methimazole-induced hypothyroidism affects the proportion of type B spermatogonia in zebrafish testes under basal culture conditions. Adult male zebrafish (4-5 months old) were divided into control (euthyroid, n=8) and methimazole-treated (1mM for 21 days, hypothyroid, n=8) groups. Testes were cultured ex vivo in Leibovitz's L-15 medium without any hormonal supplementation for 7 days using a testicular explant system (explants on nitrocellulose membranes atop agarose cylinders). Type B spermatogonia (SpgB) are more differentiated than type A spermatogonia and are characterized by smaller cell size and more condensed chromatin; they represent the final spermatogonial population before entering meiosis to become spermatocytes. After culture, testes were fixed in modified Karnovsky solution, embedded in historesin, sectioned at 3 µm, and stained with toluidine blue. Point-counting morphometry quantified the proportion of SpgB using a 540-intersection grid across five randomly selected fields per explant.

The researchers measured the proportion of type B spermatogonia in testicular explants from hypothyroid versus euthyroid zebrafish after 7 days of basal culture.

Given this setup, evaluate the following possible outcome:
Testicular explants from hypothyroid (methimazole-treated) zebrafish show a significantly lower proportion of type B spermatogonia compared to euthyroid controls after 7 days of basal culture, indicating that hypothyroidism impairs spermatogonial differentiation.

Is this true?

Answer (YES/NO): NO